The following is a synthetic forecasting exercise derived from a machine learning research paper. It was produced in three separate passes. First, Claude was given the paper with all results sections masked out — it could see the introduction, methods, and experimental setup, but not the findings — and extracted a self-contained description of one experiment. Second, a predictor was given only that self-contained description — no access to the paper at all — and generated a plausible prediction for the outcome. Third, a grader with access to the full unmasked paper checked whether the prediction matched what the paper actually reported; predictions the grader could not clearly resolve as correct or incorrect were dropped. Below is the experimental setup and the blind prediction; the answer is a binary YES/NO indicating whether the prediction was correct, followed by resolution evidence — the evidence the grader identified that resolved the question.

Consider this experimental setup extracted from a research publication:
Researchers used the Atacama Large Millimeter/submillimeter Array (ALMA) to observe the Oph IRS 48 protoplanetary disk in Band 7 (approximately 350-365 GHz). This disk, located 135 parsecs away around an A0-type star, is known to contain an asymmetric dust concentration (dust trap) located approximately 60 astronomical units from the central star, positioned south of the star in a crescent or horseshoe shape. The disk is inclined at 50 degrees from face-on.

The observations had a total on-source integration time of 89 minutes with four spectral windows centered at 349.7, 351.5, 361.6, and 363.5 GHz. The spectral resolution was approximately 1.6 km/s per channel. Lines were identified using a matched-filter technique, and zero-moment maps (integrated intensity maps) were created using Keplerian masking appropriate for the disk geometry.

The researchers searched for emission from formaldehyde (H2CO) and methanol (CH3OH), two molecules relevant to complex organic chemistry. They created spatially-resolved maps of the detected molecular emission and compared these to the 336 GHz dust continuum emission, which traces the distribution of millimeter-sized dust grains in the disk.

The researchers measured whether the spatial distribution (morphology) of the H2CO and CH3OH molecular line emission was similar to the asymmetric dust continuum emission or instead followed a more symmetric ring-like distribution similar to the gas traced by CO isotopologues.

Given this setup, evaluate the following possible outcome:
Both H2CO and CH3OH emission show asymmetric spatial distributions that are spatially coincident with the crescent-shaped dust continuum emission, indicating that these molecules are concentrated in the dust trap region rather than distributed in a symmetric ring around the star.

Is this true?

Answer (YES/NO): YES